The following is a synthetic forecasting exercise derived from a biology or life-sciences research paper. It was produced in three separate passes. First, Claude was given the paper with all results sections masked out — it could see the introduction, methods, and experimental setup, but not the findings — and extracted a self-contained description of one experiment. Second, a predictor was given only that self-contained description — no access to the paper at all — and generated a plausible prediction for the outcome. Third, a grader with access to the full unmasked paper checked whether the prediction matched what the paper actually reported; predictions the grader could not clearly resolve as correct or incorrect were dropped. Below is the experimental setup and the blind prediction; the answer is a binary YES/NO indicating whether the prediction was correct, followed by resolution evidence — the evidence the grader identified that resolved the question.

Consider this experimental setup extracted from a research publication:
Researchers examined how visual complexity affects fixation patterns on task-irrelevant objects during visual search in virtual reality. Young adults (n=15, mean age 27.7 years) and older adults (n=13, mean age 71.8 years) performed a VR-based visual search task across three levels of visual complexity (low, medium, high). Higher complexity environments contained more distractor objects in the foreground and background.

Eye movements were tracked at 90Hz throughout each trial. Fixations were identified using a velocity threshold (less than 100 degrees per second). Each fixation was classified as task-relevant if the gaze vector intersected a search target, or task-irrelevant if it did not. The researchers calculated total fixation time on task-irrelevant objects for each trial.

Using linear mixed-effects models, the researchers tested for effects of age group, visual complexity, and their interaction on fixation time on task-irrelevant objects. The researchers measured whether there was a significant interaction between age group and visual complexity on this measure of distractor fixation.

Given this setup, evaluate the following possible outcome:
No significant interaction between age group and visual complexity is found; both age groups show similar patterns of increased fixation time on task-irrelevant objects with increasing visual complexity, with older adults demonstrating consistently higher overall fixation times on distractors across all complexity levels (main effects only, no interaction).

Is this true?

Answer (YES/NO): NO